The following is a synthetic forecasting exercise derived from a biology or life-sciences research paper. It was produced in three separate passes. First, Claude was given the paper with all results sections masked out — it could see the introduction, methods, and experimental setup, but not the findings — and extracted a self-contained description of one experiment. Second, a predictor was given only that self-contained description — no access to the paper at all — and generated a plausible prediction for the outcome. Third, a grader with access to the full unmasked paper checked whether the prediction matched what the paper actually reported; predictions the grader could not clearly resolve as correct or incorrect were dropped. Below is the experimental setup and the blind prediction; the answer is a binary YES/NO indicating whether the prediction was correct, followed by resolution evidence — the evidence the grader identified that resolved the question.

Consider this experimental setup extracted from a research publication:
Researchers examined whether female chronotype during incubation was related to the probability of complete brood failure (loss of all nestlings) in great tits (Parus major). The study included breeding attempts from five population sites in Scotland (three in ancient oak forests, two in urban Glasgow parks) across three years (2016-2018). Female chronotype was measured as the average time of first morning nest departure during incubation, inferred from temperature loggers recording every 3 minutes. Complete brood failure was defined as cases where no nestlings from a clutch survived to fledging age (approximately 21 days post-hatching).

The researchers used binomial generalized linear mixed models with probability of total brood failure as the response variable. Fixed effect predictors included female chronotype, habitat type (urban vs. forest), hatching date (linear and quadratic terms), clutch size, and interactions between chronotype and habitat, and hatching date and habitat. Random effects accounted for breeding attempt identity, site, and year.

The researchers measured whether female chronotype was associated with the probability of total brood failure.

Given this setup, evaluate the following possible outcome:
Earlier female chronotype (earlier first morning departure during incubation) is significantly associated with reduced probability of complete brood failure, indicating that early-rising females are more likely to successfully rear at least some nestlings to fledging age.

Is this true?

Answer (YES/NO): NO